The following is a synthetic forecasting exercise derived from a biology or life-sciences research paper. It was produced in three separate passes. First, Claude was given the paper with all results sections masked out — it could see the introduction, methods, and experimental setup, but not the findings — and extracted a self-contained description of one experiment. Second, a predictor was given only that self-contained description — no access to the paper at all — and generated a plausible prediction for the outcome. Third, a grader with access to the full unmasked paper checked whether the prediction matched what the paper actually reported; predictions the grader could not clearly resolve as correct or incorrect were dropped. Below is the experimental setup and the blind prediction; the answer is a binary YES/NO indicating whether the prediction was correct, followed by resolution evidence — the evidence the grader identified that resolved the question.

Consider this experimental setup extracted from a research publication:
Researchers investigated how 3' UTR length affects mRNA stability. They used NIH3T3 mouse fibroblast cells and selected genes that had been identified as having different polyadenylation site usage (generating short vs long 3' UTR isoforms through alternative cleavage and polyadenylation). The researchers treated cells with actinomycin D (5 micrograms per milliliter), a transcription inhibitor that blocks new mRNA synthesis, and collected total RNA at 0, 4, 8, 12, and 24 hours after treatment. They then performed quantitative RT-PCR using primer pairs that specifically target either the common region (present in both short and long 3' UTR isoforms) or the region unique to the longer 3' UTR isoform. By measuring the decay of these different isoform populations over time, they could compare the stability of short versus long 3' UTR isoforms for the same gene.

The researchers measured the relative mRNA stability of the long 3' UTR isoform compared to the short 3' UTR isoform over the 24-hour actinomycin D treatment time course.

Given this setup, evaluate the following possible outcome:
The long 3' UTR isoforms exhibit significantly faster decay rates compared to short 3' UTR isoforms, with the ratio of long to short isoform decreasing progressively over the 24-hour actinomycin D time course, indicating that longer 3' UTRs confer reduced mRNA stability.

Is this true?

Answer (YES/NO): YES